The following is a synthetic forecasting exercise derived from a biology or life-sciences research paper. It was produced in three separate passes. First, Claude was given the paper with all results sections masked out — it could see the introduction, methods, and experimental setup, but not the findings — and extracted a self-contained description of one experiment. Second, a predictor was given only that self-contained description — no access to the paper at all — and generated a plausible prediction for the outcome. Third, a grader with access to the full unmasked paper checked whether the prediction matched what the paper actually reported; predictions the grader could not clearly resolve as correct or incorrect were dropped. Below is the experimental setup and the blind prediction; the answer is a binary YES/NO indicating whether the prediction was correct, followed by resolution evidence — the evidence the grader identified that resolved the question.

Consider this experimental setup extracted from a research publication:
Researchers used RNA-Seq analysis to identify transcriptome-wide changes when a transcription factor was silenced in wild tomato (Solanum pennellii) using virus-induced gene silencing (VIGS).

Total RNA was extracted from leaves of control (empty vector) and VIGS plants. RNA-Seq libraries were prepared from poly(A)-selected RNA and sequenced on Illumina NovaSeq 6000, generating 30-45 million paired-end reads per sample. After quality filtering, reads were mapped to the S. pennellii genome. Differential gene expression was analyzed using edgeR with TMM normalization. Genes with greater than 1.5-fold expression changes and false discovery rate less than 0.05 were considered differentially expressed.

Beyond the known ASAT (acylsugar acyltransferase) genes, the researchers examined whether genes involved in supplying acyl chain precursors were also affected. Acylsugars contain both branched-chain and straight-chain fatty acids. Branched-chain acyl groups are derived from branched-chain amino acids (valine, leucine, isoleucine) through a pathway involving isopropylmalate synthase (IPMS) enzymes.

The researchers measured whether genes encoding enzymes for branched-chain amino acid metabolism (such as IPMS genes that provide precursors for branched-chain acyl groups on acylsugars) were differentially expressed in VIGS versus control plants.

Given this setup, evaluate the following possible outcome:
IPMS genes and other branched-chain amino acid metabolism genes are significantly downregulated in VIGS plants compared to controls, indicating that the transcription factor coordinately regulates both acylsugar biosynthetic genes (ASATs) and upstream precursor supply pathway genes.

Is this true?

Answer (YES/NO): YES